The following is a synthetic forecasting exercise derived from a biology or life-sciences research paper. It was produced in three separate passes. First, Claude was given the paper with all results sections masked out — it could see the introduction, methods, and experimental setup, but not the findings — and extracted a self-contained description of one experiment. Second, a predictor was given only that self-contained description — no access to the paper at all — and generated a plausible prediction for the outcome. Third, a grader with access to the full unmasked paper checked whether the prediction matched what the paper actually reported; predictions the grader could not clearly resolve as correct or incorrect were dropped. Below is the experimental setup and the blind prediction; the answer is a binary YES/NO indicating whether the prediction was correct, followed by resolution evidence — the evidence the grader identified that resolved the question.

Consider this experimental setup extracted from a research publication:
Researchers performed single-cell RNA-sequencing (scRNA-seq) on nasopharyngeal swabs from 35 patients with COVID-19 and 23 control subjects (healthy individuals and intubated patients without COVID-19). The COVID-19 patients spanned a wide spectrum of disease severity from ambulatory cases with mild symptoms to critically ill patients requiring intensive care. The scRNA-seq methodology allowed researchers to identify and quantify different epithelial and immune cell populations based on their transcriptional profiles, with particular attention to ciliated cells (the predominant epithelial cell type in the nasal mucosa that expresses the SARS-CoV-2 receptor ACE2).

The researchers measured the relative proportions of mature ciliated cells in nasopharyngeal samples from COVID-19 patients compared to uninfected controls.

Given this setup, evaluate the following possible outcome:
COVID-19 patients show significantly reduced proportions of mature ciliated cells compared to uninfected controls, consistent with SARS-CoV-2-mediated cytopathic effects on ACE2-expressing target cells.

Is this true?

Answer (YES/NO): YES